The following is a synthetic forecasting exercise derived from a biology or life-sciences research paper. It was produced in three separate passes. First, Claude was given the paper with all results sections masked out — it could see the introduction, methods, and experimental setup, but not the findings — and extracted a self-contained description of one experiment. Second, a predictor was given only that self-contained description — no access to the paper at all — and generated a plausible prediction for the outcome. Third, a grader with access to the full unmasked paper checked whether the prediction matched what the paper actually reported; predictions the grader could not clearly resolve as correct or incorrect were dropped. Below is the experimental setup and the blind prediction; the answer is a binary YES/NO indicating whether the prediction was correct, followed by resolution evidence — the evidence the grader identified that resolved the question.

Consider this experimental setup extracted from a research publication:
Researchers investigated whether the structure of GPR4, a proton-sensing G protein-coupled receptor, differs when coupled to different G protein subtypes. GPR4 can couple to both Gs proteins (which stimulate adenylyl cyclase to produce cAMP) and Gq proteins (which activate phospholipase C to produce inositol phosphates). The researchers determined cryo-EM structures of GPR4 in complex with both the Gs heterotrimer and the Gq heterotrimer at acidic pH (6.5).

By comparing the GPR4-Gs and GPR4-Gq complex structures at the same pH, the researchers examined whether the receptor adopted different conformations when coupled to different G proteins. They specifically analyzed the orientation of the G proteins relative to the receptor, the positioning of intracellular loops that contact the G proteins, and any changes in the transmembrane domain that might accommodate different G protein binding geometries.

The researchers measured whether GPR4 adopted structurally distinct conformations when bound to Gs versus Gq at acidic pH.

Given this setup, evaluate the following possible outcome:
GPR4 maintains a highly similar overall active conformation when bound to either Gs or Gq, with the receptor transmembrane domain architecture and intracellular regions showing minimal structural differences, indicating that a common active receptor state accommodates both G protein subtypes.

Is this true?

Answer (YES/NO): YES